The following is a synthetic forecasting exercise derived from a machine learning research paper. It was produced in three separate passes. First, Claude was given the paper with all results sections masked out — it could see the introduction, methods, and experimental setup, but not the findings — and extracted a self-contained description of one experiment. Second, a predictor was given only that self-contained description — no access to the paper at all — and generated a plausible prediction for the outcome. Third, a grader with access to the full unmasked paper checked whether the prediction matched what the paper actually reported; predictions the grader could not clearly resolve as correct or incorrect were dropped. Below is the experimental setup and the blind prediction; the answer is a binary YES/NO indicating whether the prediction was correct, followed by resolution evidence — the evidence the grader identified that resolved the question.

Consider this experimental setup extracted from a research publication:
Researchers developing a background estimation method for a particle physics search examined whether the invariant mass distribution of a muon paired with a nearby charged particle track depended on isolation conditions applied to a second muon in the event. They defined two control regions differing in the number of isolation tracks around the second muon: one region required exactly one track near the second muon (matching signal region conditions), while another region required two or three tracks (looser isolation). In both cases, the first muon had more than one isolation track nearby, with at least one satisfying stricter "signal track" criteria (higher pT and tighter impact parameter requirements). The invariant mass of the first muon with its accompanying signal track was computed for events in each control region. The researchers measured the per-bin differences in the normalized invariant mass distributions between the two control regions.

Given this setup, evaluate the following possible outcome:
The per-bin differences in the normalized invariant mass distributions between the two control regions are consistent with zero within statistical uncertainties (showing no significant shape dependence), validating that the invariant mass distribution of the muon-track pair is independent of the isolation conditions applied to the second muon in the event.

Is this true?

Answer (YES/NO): NO